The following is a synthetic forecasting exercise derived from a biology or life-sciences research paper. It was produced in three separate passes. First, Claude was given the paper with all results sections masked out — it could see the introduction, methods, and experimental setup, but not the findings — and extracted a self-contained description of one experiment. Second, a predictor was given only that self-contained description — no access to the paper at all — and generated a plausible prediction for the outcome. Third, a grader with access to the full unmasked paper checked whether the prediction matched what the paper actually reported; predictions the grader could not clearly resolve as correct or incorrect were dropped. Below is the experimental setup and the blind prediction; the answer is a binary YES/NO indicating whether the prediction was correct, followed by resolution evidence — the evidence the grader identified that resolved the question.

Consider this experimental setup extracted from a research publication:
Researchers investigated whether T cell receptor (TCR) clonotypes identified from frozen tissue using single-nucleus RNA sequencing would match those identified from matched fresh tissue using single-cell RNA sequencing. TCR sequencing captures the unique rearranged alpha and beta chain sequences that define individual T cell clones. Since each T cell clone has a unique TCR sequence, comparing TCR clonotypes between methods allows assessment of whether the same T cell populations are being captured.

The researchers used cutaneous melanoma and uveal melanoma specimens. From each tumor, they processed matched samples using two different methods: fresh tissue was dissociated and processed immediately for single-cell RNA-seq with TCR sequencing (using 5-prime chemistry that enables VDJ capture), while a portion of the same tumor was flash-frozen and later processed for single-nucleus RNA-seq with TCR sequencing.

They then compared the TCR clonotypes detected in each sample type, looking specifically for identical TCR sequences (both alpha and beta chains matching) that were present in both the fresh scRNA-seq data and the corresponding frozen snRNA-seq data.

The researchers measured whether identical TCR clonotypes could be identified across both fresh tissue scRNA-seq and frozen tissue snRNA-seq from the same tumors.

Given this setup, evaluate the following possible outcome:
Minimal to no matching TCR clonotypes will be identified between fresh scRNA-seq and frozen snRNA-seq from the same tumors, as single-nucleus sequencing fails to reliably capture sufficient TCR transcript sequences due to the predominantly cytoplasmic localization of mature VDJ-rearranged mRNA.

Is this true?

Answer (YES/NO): NO